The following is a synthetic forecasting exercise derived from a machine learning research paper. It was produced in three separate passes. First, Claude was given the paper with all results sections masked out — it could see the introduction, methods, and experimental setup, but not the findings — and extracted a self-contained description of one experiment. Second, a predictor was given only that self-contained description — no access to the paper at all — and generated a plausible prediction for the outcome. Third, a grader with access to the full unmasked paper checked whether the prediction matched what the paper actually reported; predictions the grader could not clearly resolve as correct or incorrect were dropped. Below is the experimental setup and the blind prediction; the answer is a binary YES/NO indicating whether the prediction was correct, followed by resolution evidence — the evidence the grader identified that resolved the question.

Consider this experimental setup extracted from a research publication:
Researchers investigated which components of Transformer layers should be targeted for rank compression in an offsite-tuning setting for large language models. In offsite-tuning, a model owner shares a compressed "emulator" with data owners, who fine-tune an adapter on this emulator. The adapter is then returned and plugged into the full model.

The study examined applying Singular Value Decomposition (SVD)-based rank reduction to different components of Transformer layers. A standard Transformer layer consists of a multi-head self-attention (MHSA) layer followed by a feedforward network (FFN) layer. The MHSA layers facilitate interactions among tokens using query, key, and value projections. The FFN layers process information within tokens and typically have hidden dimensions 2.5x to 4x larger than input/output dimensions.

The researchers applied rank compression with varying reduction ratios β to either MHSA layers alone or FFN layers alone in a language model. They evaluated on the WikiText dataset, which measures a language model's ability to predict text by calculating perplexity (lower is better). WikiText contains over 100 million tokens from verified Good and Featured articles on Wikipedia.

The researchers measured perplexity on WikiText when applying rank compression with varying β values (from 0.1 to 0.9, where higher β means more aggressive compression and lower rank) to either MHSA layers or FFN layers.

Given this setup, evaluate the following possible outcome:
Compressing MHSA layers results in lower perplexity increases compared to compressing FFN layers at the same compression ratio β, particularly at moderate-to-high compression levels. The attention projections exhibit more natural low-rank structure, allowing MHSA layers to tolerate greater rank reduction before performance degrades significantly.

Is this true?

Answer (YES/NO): YES